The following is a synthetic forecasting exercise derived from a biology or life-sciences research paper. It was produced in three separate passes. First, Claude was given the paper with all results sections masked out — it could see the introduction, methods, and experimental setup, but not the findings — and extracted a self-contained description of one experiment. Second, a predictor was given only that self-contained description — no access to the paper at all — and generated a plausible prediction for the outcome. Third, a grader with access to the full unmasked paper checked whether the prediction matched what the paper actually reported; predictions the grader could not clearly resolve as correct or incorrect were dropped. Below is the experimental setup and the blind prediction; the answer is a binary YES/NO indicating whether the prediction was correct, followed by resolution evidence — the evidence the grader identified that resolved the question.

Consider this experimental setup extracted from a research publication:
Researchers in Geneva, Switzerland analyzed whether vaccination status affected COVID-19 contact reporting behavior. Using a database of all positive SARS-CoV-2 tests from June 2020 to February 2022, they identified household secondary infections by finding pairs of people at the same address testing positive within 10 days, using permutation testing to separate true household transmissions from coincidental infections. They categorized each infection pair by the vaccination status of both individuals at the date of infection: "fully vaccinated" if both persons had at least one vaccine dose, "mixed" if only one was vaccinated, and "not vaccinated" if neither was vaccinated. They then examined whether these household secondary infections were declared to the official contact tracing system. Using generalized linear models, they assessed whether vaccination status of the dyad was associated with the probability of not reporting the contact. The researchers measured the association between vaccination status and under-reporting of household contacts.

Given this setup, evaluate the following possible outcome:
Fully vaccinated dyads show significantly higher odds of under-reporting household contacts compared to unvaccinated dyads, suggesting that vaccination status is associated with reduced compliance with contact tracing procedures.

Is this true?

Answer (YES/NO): NO